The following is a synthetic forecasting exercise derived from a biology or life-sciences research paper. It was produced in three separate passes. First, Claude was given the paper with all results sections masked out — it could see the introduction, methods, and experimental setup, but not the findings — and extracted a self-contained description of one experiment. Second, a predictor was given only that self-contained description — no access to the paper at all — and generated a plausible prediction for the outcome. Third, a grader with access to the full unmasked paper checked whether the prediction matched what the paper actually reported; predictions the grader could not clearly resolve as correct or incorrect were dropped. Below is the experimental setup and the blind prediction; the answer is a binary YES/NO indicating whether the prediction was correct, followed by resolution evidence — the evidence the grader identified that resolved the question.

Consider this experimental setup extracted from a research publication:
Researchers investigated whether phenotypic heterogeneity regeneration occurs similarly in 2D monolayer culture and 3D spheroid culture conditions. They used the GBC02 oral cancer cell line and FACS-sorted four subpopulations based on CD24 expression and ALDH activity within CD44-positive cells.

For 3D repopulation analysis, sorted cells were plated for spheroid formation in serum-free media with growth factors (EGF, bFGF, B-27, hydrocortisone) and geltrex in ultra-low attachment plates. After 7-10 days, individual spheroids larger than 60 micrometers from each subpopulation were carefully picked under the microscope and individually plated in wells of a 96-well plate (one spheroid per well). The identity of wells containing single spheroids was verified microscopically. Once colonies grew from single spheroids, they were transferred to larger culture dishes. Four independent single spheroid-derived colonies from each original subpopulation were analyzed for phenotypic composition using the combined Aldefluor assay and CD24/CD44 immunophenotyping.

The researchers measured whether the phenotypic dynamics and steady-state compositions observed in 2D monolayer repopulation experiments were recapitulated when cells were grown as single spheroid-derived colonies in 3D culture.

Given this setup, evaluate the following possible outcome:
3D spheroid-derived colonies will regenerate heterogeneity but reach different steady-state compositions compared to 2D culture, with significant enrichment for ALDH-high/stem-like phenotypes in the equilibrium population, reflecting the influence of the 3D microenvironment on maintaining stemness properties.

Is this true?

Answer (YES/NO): NO